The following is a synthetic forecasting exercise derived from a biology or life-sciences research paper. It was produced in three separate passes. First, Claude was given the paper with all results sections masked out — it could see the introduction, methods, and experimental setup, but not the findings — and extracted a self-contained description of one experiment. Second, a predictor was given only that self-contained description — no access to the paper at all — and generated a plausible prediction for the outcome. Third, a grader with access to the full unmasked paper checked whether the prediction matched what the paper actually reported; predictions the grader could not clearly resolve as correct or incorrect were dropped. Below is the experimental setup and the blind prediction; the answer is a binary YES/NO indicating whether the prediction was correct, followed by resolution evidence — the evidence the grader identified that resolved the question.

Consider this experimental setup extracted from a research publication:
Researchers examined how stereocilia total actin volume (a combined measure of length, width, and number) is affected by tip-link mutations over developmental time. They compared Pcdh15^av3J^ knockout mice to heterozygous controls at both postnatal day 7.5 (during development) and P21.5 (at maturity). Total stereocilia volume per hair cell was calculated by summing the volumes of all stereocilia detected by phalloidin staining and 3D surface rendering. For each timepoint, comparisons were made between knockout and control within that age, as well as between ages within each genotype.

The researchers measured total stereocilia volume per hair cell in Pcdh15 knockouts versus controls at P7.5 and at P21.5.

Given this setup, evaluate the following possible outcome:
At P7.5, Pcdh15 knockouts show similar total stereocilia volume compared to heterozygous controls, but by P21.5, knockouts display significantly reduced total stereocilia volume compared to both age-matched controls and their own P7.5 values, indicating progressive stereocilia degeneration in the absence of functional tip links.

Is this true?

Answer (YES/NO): NO